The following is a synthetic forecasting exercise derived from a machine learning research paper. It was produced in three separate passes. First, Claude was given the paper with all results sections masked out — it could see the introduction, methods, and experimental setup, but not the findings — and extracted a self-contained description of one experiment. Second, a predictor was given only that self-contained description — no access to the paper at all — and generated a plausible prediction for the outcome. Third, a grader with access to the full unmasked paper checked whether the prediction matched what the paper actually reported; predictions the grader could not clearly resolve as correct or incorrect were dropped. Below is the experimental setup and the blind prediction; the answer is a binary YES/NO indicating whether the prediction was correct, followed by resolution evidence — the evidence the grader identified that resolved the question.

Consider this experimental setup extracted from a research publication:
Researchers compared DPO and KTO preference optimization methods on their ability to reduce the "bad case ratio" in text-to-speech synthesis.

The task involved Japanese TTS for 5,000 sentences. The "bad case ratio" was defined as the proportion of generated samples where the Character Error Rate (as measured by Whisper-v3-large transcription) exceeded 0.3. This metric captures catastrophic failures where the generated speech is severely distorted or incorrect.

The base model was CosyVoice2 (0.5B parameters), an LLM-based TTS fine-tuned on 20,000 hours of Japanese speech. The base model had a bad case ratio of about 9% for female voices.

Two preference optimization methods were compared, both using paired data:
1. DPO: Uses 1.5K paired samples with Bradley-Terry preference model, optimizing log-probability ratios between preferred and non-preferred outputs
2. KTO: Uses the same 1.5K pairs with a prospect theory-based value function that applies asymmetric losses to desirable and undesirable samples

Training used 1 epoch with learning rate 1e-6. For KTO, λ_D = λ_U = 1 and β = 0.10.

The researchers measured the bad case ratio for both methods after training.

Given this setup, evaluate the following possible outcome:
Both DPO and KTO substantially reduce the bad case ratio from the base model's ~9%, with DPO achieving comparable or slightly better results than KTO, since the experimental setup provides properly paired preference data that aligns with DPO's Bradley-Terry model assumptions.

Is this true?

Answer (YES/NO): NO